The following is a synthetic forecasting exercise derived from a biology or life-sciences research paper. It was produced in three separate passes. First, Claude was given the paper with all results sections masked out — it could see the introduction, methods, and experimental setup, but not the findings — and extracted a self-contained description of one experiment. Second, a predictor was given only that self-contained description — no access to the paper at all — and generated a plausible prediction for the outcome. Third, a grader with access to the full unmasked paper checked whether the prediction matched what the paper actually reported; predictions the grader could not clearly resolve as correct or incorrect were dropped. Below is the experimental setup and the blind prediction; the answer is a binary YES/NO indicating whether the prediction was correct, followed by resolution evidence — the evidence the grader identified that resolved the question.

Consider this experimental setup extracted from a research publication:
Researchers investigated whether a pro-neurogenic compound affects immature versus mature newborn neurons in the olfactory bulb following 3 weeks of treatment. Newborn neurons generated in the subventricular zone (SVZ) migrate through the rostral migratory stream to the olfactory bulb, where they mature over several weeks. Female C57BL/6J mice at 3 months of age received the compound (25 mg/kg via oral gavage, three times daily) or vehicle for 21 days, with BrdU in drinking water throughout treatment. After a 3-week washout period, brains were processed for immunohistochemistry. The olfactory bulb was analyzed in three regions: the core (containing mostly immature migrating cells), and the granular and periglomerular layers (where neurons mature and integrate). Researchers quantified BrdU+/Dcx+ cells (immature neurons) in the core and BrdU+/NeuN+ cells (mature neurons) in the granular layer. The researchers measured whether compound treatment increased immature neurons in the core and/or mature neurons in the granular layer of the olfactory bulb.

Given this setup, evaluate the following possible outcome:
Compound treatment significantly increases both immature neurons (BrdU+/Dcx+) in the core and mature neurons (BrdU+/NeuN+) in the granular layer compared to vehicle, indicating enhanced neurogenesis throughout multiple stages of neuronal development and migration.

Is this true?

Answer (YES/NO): YES